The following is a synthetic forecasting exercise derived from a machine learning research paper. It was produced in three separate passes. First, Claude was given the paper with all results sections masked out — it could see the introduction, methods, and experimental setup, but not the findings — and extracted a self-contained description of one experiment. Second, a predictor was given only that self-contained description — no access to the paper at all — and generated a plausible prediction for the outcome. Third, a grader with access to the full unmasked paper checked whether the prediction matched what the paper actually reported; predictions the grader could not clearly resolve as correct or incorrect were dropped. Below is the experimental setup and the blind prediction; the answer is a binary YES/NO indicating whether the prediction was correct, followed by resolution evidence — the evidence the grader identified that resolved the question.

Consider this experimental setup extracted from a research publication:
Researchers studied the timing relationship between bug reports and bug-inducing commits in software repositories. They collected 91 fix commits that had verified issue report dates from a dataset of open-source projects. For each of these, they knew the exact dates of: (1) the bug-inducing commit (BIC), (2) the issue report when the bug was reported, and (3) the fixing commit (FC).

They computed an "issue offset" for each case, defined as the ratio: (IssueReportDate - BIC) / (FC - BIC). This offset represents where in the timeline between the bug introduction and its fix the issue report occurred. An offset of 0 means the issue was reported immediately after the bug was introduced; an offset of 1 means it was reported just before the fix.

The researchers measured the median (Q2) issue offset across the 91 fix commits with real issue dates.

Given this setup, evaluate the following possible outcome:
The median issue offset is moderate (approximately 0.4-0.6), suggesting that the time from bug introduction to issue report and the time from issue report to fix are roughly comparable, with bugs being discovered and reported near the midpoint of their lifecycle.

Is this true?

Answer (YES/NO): NO